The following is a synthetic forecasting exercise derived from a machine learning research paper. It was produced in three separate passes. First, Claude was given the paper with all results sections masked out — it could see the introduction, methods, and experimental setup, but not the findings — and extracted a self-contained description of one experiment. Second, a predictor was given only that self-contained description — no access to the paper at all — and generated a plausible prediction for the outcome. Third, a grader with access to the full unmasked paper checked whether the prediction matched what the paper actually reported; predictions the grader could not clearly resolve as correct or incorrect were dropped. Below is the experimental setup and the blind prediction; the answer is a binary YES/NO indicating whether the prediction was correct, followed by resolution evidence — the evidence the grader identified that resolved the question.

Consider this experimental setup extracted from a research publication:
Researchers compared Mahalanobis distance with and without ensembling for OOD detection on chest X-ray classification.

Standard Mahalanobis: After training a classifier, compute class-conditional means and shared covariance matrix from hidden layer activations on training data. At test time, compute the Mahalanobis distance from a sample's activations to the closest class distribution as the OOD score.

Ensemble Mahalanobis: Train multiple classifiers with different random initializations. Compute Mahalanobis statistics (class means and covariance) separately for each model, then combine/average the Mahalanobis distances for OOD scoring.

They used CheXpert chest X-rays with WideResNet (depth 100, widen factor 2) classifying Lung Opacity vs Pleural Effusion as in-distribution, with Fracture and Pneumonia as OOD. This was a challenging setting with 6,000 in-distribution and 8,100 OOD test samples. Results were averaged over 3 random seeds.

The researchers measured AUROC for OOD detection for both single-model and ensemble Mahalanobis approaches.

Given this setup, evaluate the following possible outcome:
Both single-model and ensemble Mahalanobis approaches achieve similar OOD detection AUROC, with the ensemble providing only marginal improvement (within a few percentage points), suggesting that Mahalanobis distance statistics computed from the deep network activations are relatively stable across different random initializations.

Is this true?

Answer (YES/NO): YES